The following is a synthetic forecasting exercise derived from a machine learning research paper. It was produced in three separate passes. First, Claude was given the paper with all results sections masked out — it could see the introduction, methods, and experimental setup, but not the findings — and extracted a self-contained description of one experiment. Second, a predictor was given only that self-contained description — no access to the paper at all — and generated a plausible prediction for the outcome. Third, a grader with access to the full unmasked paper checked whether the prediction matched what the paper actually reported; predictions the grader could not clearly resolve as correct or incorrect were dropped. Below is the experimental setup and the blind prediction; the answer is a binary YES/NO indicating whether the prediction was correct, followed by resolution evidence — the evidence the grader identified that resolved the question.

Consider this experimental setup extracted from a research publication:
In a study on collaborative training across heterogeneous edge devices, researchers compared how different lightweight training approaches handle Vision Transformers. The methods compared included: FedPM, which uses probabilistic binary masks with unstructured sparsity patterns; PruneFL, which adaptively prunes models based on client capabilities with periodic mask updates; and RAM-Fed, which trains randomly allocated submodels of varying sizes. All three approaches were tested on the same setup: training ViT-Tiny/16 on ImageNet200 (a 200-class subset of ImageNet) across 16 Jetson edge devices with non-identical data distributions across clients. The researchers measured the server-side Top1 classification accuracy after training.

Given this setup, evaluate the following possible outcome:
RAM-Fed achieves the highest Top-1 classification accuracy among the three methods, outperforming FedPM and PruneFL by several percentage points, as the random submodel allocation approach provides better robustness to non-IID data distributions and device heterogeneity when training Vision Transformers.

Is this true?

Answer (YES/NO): NO